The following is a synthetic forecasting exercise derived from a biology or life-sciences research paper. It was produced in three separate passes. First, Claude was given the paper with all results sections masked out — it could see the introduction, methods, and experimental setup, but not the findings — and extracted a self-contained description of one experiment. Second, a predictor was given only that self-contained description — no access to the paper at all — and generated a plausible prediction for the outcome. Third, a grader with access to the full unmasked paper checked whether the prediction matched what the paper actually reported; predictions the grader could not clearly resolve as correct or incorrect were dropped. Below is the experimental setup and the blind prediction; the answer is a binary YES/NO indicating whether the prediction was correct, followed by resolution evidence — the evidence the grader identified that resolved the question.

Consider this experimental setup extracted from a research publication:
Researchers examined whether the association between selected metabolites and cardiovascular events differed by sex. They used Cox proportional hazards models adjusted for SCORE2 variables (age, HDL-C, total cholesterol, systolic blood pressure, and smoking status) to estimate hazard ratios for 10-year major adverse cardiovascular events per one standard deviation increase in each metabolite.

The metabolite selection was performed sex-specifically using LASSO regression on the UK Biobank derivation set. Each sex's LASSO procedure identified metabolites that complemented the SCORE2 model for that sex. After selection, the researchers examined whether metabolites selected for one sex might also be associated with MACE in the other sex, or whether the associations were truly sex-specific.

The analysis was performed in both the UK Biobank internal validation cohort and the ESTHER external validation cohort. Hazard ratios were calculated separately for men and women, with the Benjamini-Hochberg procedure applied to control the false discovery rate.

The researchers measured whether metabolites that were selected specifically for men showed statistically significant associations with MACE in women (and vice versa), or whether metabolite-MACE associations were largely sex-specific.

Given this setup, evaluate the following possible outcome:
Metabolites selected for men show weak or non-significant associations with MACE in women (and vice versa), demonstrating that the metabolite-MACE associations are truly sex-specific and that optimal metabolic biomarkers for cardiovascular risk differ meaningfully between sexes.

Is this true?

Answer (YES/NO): NO